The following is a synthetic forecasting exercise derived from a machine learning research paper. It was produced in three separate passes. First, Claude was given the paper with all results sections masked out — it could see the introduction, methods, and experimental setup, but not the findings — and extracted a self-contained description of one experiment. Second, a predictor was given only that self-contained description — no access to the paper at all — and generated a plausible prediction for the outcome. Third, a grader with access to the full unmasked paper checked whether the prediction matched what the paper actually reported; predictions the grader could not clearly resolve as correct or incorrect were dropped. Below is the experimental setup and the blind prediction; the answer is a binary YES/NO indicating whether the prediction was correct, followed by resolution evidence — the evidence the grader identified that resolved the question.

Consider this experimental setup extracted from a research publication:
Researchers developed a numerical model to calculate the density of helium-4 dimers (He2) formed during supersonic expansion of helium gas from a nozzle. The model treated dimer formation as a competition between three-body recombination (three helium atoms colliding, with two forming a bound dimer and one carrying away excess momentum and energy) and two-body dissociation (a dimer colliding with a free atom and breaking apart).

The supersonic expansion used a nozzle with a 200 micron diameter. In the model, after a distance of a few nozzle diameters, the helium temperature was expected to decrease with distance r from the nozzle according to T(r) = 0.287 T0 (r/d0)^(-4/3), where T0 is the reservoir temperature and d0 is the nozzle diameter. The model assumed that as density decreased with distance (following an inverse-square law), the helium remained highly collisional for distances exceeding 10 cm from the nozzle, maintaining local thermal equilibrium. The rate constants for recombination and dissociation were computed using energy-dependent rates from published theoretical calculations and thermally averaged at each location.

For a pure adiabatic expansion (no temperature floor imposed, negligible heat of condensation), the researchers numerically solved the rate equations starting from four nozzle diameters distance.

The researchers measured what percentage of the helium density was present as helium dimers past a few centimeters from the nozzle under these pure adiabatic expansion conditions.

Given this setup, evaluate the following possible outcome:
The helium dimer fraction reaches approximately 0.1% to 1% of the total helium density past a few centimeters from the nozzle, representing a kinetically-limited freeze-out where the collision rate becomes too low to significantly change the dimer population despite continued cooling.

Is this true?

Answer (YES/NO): YES